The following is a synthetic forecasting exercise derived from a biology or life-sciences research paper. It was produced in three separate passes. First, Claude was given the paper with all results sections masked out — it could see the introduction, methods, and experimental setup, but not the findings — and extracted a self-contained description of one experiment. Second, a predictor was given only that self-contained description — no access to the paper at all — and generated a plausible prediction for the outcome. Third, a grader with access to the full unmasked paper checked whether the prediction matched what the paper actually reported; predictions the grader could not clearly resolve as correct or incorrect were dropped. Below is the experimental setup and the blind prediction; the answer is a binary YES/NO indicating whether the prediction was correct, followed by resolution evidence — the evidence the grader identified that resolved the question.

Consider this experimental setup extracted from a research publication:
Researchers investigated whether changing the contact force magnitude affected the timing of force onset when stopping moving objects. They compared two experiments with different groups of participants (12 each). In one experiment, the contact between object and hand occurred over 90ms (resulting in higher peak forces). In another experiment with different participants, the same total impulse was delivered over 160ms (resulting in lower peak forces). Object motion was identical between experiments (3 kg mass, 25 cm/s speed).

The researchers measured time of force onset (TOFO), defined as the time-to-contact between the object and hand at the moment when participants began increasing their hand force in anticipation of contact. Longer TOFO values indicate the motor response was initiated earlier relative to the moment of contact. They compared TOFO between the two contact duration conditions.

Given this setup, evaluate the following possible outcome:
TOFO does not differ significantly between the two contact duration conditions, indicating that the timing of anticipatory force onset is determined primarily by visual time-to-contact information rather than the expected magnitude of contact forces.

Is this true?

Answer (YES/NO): NO